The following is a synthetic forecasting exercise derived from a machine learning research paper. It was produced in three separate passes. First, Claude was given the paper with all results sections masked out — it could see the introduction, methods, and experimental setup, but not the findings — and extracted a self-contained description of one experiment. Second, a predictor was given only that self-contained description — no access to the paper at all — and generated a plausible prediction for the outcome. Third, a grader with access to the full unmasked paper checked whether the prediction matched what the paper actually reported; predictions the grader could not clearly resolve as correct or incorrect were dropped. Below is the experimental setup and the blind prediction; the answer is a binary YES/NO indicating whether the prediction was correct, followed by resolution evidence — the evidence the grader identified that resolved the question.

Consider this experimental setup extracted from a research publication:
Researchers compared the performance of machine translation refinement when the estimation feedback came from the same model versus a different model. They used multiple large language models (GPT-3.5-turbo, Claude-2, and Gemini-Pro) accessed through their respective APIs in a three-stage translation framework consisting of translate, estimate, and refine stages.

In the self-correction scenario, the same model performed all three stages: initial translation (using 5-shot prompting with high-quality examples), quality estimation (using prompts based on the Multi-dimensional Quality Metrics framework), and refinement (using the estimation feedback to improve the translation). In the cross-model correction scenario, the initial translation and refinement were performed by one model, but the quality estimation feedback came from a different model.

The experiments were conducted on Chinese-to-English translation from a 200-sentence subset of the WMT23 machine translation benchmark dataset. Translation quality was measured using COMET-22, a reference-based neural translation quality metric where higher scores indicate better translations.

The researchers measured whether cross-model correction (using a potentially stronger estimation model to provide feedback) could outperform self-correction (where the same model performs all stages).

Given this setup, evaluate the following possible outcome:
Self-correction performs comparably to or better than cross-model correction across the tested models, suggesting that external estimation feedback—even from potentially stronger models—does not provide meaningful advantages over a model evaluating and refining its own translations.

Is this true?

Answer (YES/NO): NO